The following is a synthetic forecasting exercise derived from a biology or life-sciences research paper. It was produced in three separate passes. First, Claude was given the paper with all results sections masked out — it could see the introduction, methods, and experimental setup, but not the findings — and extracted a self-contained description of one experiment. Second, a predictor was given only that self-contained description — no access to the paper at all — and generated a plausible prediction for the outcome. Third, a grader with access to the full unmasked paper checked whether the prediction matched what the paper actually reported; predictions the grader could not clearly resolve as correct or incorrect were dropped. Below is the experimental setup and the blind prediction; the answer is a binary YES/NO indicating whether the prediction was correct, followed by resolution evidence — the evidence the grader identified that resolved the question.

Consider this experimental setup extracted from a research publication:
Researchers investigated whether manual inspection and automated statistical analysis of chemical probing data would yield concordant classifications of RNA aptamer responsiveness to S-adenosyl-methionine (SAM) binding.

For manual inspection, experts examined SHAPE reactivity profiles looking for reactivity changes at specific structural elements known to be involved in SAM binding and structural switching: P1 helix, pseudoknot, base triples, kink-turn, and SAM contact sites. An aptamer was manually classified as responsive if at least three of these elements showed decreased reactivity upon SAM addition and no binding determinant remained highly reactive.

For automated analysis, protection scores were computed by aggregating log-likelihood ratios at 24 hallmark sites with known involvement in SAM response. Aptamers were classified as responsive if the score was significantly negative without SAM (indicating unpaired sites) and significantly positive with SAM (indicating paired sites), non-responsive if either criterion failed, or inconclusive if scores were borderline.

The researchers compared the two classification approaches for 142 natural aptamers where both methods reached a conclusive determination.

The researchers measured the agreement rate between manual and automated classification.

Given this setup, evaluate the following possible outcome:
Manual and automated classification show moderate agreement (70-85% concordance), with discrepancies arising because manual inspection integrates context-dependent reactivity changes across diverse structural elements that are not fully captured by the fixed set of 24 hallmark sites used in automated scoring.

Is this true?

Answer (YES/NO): NO